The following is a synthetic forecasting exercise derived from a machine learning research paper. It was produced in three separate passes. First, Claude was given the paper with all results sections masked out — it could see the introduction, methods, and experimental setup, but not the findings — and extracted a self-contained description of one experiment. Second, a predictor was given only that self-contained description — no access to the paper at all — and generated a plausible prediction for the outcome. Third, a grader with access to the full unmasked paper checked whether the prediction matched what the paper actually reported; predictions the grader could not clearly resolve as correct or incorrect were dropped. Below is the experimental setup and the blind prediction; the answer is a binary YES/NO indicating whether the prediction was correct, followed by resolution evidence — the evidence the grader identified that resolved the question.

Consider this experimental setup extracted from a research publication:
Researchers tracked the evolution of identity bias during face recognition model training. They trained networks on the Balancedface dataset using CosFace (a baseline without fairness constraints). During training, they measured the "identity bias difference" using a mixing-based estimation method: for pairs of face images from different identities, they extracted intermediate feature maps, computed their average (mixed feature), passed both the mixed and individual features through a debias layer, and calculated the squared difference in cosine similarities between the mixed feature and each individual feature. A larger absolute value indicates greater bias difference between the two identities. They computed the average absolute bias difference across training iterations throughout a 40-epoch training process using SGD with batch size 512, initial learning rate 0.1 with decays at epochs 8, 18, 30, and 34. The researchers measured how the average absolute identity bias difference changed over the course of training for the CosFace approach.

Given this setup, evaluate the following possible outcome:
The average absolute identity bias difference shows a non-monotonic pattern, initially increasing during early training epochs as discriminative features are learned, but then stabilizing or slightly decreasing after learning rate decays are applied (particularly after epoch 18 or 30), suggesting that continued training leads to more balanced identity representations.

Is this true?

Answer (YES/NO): NO